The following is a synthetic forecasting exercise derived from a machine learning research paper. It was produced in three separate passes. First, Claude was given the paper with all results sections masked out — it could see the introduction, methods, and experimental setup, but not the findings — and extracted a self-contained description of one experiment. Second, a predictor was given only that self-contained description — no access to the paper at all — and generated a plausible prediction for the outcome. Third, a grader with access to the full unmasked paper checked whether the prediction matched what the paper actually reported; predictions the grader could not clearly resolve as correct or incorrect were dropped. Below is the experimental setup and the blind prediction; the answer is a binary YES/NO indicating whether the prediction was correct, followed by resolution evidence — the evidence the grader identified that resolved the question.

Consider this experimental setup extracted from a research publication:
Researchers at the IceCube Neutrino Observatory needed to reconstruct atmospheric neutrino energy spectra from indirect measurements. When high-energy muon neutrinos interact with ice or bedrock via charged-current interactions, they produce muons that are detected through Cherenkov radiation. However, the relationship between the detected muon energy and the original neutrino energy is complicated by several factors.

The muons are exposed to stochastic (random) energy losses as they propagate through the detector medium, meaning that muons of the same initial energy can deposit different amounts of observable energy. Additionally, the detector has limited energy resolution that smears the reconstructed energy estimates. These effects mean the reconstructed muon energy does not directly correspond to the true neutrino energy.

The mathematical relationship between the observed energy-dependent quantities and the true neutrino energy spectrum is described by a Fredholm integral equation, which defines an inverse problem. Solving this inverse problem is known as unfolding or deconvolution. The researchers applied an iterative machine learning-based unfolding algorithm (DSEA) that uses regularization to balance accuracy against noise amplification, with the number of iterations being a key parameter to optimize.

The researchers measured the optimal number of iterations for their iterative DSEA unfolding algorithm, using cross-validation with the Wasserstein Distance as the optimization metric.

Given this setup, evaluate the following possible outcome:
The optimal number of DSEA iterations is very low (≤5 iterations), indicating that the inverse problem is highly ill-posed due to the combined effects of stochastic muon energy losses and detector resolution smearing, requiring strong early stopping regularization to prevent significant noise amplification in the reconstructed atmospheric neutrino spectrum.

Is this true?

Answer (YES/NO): NO